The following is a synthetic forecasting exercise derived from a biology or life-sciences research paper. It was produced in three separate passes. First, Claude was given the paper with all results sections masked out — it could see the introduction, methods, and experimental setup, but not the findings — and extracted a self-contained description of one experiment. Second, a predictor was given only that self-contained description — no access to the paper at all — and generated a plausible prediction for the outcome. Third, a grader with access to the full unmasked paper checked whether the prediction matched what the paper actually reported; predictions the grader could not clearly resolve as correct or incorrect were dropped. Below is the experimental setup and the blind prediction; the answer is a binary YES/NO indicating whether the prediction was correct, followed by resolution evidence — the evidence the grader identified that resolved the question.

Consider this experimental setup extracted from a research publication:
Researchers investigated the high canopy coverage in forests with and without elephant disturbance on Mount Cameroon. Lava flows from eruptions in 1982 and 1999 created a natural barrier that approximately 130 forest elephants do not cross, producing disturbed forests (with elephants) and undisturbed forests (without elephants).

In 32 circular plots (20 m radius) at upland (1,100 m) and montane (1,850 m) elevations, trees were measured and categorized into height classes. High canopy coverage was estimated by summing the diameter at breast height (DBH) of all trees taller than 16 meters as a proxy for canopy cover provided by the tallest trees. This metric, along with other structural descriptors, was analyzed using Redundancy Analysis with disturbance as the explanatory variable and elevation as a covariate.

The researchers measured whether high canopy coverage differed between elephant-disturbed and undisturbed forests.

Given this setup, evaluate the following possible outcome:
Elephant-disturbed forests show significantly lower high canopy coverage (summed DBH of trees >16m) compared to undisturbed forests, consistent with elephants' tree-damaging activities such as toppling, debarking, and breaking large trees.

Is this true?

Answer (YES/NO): YES